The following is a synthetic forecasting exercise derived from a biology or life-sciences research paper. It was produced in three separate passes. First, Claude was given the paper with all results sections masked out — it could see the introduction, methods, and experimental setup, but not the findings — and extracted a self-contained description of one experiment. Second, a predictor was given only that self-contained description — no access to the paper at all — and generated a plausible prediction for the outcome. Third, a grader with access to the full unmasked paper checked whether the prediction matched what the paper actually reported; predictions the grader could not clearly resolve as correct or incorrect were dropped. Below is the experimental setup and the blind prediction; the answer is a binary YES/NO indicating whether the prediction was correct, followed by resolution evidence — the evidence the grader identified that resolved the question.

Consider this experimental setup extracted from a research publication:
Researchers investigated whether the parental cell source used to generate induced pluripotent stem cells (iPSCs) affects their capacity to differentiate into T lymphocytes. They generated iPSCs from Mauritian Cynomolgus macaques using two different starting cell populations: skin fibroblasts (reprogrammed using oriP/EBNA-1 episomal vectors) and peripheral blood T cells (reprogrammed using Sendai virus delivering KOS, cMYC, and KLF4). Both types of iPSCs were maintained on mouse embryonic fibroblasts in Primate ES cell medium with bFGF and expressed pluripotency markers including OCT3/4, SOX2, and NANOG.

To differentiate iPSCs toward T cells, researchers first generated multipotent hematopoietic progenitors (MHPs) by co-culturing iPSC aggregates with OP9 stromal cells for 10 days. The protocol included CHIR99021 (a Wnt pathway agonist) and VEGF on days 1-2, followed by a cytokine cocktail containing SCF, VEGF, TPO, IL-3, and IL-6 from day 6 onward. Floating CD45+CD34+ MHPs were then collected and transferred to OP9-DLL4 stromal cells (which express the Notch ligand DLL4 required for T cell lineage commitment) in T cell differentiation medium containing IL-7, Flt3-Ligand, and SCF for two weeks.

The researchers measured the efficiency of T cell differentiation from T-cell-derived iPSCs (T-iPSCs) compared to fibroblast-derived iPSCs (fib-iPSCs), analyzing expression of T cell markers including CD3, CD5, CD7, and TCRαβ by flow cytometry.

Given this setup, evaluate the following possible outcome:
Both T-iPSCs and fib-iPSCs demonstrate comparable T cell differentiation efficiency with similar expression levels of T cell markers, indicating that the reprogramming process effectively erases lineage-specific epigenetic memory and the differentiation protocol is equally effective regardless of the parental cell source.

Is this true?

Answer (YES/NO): NO